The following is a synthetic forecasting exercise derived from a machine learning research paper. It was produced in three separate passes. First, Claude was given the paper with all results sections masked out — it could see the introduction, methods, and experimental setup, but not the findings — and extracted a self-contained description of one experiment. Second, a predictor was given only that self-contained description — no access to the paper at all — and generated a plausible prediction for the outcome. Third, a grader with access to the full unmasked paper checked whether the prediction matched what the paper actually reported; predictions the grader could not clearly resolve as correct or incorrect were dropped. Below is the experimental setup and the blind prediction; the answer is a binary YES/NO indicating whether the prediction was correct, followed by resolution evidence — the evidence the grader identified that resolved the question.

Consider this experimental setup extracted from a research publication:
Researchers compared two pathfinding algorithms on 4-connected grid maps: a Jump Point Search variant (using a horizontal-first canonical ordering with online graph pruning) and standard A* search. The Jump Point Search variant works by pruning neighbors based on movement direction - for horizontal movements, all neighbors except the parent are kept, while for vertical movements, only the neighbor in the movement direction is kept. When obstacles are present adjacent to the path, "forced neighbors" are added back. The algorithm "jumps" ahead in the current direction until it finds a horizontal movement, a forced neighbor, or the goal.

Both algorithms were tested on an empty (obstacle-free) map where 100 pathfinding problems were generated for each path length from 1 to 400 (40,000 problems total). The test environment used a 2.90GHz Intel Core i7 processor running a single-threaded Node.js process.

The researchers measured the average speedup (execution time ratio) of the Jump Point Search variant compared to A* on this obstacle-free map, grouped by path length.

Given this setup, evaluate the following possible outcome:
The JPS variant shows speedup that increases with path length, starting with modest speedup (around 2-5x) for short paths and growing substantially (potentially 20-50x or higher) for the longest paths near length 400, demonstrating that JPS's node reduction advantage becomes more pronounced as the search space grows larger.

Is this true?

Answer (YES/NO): NO